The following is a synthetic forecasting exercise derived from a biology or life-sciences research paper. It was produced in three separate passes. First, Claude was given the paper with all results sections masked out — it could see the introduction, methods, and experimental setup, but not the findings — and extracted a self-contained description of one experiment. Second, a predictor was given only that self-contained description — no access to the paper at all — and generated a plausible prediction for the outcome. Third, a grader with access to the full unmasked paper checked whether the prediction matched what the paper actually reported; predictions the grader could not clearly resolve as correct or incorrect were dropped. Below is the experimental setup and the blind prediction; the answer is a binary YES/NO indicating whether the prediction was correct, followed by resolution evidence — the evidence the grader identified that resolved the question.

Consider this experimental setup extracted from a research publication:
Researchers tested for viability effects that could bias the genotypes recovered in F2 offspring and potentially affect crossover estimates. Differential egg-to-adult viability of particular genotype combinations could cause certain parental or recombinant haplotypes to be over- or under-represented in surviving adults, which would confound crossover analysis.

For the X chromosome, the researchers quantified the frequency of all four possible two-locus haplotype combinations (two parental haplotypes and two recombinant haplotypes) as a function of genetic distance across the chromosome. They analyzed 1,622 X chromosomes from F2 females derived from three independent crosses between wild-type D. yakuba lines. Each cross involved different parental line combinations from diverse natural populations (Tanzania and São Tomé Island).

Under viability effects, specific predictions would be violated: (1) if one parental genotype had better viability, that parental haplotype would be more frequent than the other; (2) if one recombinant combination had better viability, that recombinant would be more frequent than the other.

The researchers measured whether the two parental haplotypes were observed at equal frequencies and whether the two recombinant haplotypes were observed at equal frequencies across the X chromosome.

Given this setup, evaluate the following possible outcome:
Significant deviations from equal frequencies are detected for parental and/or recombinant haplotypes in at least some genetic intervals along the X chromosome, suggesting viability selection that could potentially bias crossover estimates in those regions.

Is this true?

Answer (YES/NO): NO